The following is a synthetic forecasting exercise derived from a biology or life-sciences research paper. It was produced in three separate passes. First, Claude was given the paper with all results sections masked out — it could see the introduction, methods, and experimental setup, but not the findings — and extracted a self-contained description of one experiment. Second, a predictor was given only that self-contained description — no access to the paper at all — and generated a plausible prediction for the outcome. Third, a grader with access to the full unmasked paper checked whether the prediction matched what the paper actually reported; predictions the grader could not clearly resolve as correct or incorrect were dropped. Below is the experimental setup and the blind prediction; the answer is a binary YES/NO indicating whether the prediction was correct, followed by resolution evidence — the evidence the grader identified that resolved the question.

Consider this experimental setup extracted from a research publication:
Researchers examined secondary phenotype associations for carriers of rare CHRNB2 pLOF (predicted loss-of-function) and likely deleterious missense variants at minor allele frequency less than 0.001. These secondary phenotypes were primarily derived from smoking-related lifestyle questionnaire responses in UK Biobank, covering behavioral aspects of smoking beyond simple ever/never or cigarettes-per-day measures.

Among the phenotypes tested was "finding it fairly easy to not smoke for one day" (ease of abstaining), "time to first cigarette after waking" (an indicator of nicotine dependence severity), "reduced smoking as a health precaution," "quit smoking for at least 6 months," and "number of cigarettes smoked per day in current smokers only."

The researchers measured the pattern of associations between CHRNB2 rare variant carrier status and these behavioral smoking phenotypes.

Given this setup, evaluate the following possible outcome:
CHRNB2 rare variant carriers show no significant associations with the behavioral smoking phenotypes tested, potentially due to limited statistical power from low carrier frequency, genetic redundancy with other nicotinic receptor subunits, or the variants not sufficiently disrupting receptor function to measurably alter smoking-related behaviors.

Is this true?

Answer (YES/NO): NO